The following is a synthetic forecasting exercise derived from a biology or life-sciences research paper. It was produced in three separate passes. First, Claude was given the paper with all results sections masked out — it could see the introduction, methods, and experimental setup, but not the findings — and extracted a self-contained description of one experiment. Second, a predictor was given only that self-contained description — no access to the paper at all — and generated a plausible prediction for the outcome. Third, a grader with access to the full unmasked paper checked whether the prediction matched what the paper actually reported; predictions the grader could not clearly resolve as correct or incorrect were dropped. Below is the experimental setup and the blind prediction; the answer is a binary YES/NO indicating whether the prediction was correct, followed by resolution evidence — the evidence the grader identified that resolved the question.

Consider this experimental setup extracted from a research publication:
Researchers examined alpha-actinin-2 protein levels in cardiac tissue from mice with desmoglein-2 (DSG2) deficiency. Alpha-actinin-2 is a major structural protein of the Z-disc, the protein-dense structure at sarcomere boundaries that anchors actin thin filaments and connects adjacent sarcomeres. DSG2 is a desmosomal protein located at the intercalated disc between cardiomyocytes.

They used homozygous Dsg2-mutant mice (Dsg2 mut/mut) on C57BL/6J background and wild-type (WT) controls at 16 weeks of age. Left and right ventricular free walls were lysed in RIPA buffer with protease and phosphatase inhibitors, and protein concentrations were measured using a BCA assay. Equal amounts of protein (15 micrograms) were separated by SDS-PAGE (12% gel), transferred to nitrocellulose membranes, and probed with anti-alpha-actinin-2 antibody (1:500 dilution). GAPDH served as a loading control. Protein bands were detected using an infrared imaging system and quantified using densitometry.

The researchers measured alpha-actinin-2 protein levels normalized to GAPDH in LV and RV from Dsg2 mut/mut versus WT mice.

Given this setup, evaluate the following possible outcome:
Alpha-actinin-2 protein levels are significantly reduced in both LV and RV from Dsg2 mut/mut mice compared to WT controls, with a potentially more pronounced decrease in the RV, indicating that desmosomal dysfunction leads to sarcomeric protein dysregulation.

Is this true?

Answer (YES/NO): NO